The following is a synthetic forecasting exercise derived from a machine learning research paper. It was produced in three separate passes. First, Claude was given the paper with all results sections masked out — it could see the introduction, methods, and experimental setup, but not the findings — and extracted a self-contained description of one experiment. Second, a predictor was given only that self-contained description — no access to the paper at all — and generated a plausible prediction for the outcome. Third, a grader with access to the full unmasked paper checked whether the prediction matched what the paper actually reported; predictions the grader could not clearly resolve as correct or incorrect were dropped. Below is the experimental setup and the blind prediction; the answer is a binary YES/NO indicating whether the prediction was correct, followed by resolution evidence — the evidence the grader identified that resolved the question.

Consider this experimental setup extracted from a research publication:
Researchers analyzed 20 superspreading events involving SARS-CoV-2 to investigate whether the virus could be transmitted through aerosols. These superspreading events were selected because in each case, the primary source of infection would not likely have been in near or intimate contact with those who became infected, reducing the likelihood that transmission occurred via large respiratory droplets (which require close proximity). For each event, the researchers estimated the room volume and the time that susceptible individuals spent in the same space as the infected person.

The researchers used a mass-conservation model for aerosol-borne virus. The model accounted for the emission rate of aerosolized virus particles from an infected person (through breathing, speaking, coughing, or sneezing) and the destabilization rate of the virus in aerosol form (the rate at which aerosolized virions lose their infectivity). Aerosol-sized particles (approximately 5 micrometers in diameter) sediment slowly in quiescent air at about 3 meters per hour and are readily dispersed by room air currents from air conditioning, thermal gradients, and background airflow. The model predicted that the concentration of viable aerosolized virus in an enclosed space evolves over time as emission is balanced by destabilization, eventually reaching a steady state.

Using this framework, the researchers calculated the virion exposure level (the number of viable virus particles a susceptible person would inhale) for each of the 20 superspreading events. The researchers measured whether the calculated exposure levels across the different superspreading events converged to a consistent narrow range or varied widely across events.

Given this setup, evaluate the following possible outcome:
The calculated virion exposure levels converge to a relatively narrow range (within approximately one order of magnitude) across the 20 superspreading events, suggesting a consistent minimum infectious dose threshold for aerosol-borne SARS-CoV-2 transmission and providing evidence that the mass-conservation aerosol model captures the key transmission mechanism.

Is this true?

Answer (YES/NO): YES